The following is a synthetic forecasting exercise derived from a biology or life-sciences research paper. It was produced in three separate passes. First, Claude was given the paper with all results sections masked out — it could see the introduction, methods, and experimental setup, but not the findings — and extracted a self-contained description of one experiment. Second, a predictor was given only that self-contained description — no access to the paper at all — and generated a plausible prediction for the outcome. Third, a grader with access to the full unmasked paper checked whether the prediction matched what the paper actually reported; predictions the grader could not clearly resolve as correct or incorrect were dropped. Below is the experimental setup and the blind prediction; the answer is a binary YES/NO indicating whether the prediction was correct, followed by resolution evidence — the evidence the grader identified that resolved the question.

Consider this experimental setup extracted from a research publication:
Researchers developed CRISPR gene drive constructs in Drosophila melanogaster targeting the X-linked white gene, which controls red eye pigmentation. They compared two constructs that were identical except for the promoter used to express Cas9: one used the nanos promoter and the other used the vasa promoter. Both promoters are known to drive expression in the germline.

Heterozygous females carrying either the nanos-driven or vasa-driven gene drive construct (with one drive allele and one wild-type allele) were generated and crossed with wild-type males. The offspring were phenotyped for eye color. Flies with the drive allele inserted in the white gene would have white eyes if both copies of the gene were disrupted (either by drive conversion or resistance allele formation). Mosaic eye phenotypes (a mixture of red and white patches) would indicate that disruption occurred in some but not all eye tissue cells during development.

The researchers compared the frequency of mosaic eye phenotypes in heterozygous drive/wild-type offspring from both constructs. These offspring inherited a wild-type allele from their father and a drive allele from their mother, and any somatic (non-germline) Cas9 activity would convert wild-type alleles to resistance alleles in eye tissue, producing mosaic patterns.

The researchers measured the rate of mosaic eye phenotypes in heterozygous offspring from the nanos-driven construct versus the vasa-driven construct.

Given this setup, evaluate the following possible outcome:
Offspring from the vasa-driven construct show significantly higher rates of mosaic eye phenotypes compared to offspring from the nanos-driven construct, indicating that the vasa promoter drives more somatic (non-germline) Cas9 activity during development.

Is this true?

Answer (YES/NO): YES